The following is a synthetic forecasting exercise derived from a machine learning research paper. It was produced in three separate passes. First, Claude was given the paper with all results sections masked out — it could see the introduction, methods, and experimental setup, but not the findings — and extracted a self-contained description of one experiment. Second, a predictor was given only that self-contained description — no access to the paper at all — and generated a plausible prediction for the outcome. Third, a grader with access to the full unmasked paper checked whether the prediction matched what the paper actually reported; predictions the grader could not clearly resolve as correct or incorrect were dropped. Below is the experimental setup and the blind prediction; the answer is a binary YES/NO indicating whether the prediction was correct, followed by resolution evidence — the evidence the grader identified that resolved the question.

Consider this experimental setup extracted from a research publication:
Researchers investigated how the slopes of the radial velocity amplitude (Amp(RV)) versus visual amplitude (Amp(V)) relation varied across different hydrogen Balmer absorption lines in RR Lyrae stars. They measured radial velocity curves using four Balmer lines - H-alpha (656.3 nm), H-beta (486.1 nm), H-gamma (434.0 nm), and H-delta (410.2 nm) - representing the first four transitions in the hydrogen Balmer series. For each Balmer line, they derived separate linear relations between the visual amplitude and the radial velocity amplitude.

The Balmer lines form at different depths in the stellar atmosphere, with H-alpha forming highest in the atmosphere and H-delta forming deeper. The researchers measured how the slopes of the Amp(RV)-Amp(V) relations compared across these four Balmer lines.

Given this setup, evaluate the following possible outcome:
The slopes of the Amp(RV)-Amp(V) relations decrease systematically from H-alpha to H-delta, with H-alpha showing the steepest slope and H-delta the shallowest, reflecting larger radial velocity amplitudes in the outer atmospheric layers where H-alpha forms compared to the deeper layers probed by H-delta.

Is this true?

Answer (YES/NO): YES